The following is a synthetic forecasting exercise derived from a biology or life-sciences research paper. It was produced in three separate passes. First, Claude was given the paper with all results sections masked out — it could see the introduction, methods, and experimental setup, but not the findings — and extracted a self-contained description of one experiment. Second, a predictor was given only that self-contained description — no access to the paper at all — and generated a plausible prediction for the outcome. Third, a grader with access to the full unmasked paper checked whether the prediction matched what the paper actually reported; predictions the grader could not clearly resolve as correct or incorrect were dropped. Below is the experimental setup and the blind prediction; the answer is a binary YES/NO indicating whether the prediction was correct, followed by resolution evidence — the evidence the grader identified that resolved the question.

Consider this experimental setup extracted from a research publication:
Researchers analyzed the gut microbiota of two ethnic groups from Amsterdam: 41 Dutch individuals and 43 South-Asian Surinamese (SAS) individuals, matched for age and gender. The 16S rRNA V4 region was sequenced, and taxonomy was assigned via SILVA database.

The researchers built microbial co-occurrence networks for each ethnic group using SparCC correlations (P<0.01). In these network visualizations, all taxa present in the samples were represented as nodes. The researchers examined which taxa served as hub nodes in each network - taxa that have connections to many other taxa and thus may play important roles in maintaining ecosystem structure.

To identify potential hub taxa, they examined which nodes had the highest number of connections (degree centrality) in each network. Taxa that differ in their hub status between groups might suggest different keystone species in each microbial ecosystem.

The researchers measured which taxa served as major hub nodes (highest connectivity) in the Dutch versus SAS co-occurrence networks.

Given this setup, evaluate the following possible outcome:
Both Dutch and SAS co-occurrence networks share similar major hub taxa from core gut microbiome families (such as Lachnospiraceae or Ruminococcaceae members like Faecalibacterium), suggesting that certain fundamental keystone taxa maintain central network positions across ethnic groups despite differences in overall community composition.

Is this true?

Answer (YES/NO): YES